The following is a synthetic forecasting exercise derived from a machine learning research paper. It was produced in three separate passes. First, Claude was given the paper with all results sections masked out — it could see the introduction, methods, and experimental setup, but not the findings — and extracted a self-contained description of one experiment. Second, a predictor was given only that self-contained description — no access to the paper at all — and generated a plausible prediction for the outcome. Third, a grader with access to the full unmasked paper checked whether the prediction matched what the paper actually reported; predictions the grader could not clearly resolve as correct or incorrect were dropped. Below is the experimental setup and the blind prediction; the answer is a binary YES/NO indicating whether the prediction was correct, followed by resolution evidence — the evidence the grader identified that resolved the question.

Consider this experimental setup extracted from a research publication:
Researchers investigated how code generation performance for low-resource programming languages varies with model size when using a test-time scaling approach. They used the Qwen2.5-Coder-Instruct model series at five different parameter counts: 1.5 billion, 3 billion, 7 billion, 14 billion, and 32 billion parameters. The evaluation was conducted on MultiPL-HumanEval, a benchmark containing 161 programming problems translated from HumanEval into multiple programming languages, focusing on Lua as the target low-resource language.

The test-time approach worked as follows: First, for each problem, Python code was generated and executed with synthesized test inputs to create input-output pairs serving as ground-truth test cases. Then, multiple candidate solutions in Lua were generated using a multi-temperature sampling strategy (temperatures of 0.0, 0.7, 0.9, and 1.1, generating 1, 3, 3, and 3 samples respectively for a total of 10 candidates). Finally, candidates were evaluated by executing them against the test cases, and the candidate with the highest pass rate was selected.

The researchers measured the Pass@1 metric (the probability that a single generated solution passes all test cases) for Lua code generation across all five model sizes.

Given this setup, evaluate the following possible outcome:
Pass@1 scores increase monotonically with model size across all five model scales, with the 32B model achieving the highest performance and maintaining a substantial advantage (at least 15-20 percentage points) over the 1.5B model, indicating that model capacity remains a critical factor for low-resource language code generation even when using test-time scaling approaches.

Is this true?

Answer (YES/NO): NO